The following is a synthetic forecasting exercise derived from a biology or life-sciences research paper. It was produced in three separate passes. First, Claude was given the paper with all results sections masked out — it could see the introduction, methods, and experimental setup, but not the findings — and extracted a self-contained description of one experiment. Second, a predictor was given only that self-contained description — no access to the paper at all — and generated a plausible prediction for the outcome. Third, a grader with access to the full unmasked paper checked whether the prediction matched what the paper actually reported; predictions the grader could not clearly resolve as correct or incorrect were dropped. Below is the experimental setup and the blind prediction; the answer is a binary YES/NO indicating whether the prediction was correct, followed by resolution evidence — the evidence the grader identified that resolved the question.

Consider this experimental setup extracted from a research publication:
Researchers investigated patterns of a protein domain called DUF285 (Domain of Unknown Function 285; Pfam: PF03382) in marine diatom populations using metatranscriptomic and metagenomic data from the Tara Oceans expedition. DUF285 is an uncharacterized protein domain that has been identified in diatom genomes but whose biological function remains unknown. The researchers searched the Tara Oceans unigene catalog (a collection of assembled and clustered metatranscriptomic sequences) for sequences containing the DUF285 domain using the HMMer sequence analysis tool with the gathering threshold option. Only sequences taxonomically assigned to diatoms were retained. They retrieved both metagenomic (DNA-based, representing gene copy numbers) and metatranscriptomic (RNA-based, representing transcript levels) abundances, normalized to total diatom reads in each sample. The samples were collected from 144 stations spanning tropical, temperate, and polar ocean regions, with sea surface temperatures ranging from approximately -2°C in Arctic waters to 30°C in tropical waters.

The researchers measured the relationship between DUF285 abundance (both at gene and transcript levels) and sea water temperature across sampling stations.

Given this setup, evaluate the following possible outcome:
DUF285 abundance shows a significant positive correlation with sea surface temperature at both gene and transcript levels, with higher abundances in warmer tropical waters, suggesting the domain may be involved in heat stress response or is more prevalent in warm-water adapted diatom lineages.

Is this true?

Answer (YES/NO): NO